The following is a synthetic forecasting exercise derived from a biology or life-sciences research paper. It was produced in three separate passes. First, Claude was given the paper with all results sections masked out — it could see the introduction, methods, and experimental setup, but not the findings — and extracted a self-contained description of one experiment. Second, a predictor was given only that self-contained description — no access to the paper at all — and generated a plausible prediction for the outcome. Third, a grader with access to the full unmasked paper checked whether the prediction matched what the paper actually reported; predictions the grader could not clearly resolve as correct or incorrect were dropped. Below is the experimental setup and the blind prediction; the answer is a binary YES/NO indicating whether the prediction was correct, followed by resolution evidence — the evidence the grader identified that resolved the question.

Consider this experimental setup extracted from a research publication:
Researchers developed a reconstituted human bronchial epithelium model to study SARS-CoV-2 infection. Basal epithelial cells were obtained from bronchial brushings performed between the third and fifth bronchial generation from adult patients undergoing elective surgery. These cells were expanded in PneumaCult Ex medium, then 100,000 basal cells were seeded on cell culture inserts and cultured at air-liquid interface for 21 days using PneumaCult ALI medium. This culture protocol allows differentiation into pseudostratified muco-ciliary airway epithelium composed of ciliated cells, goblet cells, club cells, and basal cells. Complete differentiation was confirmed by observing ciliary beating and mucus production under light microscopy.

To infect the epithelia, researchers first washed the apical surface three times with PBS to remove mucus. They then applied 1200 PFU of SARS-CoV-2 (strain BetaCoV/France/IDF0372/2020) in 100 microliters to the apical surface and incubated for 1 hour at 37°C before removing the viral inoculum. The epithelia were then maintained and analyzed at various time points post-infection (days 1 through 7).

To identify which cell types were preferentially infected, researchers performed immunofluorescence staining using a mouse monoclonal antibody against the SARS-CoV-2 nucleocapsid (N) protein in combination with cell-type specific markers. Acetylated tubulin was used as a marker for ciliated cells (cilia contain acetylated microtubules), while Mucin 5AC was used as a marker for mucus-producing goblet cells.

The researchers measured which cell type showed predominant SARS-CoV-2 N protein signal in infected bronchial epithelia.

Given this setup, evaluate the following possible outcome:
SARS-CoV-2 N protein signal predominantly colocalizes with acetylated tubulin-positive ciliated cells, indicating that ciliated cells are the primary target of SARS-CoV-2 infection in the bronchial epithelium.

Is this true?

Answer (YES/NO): YES